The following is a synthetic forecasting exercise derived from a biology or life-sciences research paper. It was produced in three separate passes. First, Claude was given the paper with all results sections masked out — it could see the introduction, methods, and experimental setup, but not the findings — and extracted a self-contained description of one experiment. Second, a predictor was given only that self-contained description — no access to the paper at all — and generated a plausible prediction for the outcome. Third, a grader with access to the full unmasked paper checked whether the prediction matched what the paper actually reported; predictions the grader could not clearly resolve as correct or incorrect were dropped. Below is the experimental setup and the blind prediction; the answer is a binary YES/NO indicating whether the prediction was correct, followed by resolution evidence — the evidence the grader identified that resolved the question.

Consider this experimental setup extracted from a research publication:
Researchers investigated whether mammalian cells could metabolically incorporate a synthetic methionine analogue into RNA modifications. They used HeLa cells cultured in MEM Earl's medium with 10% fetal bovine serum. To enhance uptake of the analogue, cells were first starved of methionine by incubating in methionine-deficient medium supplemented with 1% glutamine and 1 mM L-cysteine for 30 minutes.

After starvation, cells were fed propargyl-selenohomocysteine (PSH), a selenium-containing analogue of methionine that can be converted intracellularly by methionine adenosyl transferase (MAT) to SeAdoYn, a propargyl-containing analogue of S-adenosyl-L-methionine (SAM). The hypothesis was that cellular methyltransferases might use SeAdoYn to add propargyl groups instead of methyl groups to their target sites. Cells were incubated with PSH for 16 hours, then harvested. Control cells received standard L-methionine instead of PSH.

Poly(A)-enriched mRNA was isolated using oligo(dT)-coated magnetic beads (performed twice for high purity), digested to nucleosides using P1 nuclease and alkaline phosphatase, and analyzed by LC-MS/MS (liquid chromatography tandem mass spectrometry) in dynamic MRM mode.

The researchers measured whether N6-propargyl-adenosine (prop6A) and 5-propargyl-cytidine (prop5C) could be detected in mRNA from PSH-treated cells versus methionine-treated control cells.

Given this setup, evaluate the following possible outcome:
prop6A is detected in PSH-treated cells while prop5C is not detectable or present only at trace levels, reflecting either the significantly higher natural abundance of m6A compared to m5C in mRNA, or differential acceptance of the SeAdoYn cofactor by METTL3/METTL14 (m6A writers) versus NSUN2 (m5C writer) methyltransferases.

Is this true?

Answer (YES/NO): NO